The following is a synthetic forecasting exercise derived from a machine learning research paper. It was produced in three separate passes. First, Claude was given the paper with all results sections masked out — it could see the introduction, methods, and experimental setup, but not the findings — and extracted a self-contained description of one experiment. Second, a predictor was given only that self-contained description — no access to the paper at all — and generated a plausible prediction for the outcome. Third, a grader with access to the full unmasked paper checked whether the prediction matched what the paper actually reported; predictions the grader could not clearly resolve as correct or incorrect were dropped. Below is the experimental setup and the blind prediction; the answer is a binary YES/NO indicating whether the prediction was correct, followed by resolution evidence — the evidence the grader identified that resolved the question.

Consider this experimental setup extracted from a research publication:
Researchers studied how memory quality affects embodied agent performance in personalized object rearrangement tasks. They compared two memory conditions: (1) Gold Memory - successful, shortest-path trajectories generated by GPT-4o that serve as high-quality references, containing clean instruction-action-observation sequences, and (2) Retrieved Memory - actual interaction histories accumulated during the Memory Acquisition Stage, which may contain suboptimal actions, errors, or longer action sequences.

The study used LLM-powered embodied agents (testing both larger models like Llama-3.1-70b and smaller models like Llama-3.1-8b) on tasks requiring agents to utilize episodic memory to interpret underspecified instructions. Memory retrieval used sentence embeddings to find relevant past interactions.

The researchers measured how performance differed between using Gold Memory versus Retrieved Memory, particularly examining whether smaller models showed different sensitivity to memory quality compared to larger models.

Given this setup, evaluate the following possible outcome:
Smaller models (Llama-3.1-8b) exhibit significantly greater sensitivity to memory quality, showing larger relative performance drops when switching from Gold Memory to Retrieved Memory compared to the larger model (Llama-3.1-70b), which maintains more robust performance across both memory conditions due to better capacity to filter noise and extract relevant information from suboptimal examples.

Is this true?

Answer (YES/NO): YES